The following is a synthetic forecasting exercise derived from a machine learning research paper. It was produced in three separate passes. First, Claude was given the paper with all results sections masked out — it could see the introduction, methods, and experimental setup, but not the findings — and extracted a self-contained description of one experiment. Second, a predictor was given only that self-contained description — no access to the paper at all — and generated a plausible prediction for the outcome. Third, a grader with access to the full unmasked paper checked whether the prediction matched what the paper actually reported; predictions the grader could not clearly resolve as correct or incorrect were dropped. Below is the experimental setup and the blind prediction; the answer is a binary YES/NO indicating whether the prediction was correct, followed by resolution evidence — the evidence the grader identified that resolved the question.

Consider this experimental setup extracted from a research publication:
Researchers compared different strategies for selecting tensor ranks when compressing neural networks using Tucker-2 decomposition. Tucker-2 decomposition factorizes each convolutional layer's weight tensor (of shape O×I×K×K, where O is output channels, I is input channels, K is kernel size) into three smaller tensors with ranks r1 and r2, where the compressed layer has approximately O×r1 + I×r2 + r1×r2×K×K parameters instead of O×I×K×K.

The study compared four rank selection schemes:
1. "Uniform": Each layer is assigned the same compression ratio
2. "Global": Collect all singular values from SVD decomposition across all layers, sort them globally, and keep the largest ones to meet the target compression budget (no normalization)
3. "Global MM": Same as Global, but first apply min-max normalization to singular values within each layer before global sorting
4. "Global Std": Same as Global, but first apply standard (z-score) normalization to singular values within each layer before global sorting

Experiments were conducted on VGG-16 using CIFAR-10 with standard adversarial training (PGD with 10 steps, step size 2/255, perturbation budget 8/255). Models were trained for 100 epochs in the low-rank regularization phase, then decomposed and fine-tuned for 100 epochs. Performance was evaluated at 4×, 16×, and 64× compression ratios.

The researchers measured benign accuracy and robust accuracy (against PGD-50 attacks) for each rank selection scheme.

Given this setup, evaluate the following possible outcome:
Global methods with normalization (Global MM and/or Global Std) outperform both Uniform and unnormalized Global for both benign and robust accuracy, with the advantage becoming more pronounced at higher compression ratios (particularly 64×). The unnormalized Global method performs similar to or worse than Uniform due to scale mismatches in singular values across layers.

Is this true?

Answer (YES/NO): NO